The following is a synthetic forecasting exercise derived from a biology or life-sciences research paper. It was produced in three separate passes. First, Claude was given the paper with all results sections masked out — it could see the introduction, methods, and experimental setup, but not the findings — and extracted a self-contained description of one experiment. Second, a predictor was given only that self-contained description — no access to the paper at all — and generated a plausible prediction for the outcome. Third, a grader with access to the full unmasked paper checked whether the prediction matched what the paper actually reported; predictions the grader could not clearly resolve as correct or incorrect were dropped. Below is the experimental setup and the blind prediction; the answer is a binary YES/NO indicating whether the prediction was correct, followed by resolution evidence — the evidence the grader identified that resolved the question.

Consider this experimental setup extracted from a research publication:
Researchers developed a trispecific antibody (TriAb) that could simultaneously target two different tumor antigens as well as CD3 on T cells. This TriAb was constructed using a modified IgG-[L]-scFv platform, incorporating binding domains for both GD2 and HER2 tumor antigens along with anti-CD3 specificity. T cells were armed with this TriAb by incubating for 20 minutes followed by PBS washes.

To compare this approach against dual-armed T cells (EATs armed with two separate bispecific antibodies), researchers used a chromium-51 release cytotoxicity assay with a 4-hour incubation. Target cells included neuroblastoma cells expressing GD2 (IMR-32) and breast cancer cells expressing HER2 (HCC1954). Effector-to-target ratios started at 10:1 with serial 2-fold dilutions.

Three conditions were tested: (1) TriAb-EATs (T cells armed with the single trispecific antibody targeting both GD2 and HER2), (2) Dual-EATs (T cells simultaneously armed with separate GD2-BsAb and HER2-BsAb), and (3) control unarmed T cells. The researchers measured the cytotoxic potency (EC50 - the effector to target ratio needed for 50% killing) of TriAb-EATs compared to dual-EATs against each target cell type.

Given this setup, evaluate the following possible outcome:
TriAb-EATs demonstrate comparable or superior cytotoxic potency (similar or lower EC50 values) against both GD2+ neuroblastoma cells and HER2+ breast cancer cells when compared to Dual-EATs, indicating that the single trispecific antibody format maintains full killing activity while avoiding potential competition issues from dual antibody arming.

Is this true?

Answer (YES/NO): NO